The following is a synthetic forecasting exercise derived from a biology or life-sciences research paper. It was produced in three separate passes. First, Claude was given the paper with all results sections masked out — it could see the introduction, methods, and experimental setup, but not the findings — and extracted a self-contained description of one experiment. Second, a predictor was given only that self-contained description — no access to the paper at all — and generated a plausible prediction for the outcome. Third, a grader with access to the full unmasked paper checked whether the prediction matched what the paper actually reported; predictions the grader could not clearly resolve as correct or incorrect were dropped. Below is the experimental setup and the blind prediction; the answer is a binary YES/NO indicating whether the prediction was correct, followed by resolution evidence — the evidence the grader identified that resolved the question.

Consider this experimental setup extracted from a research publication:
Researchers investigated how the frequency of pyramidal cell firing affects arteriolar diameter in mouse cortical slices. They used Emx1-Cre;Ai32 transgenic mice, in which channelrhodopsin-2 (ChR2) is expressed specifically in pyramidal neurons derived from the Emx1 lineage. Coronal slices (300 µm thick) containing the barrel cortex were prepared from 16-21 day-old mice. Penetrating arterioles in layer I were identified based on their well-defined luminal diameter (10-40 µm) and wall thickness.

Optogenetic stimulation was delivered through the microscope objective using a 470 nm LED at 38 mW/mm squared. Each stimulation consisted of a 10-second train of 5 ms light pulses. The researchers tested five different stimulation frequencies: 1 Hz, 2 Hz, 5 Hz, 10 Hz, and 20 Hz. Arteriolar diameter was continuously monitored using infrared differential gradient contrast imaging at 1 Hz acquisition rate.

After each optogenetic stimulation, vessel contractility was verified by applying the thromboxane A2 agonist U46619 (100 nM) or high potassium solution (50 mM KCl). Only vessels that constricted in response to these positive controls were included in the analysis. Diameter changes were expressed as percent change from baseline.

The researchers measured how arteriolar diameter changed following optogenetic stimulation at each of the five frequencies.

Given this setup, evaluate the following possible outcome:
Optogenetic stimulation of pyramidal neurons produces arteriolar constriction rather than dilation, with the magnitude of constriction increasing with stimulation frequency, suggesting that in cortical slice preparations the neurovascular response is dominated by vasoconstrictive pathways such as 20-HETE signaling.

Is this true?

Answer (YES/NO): NO